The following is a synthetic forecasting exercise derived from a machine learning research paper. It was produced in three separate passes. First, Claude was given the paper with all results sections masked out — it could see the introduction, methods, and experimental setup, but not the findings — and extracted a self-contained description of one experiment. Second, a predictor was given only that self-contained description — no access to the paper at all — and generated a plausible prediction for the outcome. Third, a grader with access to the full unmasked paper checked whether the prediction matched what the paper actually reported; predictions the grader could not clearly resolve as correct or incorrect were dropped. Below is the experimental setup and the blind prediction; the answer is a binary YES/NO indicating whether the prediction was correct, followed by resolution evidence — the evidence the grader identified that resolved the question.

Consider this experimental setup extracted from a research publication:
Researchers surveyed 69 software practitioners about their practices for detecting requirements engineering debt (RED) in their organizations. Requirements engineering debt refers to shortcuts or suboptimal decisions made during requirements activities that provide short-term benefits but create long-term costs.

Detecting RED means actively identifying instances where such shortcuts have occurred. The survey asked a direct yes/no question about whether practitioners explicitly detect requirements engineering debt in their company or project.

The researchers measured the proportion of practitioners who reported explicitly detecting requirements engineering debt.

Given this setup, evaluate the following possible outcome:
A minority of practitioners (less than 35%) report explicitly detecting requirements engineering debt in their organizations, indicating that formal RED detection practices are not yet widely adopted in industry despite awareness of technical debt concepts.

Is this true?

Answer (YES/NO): YES